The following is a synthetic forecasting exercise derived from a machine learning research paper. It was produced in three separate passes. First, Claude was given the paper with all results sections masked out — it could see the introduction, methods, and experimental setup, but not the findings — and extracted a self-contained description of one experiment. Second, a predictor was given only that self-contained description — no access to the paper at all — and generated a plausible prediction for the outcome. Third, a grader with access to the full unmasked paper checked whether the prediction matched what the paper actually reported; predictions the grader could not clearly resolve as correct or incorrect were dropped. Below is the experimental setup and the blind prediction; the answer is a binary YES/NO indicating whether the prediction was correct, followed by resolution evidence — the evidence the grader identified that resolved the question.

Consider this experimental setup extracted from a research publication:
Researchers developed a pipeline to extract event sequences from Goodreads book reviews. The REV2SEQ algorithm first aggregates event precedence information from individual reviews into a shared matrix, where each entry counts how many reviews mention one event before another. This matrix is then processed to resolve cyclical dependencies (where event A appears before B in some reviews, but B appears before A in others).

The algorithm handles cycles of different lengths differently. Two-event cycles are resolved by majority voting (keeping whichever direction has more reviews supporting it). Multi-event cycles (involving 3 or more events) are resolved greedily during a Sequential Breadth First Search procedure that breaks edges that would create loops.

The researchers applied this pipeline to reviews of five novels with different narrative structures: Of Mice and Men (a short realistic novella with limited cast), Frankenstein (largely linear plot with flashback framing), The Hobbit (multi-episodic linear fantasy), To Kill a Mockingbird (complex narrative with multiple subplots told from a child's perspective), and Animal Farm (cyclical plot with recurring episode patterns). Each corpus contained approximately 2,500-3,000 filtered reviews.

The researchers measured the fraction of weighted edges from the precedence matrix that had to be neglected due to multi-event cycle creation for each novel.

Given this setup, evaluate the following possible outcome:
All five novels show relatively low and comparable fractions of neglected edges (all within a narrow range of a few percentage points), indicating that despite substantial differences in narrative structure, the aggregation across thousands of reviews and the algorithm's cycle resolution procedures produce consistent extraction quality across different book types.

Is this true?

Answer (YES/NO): NO